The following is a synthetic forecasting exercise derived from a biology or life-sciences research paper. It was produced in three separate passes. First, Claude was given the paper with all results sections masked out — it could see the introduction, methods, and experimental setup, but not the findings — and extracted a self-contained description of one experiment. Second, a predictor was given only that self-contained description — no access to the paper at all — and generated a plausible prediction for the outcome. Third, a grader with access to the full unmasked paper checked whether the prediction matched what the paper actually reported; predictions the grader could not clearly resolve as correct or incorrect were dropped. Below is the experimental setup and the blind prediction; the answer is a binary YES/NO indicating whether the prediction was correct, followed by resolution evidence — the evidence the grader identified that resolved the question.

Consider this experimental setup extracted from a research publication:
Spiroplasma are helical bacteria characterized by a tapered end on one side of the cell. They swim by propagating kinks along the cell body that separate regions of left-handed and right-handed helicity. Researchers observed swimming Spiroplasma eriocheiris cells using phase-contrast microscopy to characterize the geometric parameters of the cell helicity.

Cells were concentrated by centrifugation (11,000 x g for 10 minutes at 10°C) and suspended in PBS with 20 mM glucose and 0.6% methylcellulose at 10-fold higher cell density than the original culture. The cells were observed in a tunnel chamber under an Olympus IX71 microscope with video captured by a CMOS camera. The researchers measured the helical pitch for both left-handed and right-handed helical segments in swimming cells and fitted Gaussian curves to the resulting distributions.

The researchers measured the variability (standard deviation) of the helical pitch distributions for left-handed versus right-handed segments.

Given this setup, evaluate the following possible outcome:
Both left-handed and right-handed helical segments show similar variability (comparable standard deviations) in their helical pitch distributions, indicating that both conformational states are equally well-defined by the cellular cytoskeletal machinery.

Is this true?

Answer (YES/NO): NO